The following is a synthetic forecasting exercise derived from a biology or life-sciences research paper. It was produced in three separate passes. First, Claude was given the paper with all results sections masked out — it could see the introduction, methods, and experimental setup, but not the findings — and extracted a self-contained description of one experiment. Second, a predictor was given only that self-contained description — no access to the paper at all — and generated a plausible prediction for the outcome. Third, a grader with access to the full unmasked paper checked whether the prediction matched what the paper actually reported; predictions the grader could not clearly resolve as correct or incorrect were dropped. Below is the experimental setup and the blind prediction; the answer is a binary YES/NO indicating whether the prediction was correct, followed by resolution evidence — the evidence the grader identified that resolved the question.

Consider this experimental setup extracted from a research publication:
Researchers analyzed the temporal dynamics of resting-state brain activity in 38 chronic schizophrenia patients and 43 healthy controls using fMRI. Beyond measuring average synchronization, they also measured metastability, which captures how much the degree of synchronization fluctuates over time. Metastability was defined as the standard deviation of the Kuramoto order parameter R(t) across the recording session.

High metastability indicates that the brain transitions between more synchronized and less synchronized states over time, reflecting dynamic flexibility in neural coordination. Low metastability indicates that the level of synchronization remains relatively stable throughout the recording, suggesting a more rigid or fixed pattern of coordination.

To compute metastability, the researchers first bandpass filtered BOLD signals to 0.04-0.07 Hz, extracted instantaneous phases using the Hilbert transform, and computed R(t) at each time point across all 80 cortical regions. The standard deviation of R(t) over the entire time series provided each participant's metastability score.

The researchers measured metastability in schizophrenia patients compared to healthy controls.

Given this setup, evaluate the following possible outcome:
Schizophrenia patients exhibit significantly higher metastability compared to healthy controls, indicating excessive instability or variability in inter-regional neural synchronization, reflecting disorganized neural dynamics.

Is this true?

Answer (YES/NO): NO